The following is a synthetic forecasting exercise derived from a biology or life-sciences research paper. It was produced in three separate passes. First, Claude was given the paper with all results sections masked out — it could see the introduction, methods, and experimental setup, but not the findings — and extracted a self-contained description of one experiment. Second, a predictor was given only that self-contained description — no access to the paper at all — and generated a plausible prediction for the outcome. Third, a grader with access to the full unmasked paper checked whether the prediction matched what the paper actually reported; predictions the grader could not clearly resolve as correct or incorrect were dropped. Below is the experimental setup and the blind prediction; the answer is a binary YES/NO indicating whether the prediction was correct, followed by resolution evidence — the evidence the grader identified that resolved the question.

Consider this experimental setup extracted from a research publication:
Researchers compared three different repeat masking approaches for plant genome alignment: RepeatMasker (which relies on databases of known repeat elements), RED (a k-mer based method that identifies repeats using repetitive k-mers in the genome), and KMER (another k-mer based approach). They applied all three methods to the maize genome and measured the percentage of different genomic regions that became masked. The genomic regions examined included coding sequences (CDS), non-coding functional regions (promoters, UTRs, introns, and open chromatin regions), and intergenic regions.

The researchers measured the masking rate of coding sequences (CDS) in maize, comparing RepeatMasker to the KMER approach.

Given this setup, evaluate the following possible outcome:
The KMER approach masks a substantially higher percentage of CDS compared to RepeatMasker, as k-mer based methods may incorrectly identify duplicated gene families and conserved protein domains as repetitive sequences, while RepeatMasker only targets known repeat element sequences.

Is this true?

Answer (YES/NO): NO